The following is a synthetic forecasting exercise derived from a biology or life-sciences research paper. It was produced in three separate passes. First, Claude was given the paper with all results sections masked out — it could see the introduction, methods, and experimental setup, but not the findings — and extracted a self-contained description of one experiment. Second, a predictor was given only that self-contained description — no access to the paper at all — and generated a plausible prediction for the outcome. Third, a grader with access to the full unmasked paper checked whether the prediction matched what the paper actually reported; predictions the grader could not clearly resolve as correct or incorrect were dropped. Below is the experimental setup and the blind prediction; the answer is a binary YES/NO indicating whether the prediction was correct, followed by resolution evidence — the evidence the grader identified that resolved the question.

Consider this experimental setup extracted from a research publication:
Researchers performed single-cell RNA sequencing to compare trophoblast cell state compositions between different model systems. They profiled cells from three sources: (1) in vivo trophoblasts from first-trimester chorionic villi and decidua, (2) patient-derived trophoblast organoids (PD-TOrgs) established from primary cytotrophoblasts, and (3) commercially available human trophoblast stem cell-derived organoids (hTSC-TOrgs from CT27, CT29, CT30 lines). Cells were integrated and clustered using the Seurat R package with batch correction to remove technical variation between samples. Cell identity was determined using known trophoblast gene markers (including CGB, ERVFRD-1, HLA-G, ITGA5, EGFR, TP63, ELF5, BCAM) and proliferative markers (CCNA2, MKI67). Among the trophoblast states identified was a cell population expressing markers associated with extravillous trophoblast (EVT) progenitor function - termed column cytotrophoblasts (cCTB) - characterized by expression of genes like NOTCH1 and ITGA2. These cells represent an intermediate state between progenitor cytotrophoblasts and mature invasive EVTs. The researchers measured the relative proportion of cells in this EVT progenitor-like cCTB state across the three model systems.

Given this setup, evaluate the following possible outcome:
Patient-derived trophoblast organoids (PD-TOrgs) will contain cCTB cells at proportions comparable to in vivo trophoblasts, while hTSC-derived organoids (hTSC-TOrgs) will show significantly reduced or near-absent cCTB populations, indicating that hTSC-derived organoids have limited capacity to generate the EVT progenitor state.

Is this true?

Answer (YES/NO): NO